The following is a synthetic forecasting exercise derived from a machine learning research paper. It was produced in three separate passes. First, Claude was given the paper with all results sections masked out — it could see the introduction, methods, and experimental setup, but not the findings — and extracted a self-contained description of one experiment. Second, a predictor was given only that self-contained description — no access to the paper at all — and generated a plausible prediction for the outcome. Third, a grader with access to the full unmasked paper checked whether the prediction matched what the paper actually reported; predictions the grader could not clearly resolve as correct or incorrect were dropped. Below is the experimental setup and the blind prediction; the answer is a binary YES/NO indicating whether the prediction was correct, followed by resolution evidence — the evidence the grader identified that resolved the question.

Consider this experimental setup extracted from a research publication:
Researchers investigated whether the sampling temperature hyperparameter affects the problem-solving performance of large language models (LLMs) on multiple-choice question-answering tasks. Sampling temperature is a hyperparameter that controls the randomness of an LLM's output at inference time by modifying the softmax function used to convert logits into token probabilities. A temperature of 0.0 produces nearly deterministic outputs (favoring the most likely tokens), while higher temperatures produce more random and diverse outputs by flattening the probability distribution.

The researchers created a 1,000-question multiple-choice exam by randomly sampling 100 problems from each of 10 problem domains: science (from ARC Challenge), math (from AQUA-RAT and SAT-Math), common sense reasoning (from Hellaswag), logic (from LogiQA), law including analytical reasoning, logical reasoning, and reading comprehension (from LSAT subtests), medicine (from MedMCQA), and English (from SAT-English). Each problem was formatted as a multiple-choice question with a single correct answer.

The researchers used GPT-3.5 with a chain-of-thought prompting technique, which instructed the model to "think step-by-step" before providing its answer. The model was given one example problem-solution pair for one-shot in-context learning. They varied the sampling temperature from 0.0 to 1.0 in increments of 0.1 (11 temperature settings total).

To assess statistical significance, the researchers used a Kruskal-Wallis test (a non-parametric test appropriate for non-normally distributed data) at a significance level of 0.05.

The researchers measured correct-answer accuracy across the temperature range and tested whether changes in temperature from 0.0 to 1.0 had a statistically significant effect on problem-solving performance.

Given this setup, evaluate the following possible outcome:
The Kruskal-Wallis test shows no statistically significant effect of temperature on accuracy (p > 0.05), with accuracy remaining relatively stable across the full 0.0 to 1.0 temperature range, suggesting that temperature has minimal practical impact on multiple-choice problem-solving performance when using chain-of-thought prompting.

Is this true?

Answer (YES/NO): YES